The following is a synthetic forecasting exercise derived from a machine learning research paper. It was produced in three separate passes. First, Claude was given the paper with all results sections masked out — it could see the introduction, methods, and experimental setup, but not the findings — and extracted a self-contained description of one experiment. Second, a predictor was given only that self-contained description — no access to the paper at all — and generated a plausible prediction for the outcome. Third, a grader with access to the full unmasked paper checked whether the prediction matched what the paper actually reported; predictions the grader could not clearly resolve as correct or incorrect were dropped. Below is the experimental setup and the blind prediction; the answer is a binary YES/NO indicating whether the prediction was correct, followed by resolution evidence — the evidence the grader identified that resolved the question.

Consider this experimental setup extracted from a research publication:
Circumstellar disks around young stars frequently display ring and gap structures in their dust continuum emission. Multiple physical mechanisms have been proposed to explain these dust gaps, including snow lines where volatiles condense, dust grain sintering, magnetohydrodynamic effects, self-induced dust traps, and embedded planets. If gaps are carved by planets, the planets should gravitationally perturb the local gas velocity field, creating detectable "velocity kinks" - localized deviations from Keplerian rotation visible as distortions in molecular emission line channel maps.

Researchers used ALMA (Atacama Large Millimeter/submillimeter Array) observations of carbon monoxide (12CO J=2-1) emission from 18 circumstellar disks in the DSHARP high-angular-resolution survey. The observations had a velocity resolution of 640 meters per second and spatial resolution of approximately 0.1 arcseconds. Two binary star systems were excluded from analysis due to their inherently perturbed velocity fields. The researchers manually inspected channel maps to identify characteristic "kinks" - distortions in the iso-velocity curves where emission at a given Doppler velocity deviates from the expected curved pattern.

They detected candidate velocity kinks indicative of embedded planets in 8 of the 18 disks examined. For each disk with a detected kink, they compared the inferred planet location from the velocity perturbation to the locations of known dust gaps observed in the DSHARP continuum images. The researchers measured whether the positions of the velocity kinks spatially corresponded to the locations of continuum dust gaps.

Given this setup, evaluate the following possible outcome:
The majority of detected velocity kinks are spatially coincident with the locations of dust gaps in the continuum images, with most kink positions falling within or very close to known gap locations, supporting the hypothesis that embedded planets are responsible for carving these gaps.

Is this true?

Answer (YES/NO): YES